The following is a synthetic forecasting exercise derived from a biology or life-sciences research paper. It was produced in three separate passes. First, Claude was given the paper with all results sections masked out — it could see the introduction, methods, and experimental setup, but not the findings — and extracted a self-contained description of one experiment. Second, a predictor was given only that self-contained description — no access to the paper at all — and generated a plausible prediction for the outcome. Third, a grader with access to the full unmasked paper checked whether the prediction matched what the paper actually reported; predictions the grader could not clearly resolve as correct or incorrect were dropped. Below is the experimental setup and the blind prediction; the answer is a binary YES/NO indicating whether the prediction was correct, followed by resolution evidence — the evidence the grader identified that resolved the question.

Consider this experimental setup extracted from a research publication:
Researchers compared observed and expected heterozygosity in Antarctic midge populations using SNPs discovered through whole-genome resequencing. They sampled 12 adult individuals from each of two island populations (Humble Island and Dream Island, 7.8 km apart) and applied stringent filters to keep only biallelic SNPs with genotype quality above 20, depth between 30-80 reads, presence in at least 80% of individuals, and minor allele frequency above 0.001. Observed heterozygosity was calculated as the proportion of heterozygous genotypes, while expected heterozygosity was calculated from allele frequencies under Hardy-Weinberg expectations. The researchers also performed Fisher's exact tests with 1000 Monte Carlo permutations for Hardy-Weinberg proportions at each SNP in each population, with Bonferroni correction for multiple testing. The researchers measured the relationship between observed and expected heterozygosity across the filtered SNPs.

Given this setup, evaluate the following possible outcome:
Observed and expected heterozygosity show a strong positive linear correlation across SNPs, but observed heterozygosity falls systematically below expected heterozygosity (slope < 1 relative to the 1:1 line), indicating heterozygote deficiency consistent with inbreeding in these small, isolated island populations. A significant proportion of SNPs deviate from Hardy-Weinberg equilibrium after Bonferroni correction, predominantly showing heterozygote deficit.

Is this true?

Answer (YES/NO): NO